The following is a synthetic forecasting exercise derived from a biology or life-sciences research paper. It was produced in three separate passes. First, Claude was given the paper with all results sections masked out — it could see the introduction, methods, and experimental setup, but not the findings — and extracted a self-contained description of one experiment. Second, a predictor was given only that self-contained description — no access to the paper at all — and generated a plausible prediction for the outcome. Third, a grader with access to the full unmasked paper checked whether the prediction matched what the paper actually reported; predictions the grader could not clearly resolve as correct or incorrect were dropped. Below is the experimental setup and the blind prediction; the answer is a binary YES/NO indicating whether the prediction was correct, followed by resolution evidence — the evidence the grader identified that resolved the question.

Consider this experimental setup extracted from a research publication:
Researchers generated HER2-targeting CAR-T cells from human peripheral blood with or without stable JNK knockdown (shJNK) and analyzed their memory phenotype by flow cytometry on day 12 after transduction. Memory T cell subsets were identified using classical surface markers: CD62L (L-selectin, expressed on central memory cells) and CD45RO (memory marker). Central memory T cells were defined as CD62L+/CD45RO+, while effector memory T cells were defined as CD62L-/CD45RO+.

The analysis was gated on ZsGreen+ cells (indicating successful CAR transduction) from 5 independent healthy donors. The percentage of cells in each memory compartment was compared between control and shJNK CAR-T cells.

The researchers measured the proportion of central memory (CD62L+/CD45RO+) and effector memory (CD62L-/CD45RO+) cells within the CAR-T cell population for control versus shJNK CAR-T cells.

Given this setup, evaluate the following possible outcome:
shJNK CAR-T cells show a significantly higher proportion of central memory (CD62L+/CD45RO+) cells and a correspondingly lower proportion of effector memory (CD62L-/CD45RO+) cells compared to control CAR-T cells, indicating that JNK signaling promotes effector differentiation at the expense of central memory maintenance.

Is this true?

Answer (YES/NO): NO